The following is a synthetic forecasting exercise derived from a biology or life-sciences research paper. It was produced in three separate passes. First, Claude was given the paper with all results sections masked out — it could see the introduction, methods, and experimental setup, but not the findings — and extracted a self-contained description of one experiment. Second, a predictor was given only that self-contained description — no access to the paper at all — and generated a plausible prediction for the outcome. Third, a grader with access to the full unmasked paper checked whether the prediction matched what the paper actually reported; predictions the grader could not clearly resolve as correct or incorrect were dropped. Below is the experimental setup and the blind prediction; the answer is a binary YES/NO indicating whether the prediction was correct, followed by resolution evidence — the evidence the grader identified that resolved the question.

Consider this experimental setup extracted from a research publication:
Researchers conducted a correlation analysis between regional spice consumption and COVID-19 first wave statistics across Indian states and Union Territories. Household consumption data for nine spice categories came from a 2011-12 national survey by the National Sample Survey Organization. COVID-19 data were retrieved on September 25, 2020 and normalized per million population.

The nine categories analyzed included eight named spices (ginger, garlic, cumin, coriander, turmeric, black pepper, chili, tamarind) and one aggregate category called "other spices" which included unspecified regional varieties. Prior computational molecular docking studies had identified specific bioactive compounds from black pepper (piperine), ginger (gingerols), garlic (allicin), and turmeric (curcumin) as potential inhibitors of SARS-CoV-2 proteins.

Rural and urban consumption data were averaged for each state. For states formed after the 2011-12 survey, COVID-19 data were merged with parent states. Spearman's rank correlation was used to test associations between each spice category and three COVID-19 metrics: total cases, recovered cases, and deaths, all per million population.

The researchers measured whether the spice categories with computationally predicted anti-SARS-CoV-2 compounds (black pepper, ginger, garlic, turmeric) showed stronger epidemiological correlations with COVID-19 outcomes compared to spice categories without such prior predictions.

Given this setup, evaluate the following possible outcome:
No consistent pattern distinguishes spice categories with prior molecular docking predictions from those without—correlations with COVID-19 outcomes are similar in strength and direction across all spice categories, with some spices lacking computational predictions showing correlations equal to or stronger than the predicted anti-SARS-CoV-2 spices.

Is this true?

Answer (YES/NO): YES